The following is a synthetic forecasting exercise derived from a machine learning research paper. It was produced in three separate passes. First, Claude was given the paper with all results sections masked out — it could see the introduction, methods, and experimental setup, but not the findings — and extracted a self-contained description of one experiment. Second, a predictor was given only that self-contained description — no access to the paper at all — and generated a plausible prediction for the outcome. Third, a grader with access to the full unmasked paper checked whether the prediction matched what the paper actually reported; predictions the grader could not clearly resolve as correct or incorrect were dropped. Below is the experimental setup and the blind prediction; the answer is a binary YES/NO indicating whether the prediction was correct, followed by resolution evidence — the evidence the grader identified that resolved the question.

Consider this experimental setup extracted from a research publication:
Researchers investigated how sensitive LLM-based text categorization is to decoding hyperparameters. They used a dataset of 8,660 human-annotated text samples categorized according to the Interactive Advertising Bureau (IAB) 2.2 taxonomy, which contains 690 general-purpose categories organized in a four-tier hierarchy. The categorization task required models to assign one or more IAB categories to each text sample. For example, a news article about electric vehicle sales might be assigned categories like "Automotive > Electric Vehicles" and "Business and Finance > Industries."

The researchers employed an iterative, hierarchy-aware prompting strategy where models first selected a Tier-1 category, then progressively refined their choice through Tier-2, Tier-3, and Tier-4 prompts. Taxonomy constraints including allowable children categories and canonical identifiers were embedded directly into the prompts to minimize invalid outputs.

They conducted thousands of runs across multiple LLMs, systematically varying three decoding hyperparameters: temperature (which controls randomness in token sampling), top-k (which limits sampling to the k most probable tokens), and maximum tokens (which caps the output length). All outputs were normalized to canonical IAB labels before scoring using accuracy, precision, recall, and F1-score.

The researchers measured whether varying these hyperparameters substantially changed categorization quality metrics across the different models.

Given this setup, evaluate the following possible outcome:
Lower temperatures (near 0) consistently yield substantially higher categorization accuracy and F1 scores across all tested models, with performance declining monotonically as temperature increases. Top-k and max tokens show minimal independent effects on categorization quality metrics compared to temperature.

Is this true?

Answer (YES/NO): NO